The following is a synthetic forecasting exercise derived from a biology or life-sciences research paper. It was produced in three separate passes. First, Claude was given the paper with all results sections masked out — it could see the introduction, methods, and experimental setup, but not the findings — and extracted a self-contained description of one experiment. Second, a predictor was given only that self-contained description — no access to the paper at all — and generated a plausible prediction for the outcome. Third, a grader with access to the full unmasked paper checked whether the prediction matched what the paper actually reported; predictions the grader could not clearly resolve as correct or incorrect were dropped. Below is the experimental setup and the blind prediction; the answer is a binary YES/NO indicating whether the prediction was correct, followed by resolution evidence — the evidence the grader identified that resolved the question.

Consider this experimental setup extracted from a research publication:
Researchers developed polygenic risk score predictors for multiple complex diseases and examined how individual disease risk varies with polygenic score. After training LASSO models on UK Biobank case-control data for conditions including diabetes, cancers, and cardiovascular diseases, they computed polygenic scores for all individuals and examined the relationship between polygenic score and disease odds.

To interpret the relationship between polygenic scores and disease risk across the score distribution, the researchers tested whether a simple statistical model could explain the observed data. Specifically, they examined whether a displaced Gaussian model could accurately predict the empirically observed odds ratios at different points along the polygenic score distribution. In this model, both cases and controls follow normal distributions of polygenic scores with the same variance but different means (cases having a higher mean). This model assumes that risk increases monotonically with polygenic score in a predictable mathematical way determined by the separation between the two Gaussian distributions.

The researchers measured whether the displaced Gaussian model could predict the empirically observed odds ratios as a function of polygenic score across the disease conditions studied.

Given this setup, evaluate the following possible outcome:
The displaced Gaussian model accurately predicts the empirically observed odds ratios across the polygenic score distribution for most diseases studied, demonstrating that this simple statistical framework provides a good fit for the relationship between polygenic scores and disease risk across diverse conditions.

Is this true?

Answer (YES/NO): YES